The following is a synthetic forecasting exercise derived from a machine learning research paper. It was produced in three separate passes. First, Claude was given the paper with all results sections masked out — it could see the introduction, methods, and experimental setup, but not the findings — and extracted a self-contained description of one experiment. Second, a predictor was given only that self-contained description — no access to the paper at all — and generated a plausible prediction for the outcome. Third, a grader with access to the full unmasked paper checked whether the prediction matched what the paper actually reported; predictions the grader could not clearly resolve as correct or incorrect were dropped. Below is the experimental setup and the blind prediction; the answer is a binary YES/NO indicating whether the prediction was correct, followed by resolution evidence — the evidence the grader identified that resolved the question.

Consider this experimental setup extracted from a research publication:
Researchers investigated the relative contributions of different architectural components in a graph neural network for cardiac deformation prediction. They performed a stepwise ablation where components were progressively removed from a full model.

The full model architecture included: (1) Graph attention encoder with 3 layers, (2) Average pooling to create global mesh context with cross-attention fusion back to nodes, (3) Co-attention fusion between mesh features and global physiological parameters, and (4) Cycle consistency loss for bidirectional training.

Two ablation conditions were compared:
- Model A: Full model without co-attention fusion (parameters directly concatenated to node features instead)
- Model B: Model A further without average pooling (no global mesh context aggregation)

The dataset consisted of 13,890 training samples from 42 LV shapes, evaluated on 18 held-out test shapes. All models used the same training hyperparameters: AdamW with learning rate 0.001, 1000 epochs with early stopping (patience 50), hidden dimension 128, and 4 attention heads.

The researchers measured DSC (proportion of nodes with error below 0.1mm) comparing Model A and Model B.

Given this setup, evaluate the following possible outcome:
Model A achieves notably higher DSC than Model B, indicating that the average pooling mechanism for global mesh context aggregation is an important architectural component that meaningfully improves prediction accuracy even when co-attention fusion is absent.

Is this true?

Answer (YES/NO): YES